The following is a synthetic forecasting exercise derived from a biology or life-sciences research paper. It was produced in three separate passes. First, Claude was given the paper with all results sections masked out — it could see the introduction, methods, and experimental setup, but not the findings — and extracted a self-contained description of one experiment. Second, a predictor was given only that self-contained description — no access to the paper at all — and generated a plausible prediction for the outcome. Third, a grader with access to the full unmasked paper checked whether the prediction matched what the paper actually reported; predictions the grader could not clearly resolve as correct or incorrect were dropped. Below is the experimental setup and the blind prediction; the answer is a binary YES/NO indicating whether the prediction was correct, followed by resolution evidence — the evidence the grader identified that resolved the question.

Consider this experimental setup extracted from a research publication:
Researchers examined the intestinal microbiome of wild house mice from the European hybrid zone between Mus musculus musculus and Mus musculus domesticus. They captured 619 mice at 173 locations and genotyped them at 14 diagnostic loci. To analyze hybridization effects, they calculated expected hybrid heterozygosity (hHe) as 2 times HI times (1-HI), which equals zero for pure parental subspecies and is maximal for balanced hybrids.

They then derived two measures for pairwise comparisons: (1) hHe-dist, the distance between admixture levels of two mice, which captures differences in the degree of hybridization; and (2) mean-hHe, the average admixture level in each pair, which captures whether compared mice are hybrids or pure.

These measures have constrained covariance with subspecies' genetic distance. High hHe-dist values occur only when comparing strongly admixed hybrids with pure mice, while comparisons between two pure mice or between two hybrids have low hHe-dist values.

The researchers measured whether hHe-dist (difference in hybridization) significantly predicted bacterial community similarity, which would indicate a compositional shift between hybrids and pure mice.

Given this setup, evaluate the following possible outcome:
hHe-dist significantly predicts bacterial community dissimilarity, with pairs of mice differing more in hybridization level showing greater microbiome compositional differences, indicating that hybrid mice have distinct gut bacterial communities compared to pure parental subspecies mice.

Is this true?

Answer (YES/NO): NO